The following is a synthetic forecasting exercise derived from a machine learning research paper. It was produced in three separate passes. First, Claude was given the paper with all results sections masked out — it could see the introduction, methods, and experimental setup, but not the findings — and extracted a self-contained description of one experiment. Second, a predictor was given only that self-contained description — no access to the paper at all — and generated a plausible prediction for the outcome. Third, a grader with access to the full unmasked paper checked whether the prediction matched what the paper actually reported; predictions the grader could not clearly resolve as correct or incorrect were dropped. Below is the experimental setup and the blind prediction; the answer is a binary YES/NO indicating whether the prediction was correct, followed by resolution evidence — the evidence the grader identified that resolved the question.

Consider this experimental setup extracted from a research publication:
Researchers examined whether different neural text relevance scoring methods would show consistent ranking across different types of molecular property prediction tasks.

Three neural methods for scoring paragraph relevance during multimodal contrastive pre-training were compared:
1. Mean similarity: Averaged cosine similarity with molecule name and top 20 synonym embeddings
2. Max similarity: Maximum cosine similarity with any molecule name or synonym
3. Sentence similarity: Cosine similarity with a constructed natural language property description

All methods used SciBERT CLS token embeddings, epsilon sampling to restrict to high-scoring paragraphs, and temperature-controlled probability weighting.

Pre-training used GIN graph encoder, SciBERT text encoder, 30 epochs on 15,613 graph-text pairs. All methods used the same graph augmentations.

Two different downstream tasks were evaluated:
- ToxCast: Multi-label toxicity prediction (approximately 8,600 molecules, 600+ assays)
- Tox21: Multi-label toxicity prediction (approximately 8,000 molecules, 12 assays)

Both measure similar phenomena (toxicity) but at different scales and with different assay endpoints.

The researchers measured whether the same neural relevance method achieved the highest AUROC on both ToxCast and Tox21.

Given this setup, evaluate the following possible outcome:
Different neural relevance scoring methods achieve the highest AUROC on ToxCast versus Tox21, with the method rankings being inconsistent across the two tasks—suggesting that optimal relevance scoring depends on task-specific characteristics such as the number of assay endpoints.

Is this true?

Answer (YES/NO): YES